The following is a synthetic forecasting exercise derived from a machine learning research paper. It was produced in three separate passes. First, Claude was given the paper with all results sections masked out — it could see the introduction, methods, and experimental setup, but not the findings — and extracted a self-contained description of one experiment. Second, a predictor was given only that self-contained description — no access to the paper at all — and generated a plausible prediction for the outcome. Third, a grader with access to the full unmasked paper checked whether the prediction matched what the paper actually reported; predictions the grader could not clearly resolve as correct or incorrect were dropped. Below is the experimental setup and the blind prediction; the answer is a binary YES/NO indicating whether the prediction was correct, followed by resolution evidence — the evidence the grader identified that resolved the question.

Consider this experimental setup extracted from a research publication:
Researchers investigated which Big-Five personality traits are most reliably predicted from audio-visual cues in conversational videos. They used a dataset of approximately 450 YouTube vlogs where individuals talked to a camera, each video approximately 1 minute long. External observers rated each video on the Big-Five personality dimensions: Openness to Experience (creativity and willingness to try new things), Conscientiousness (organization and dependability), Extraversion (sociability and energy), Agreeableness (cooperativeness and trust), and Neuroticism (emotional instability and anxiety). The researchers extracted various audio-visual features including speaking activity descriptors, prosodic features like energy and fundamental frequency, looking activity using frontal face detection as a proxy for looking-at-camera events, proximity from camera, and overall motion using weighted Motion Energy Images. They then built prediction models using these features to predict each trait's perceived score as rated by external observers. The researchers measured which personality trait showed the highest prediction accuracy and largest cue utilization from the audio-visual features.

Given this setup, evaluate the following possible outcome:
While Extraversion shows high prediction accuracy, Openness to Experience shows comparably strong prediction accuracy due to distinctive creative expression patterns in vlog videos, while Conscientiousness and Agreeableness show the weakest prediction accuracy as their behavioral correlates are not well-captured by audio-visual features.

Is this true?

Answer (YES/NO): NO